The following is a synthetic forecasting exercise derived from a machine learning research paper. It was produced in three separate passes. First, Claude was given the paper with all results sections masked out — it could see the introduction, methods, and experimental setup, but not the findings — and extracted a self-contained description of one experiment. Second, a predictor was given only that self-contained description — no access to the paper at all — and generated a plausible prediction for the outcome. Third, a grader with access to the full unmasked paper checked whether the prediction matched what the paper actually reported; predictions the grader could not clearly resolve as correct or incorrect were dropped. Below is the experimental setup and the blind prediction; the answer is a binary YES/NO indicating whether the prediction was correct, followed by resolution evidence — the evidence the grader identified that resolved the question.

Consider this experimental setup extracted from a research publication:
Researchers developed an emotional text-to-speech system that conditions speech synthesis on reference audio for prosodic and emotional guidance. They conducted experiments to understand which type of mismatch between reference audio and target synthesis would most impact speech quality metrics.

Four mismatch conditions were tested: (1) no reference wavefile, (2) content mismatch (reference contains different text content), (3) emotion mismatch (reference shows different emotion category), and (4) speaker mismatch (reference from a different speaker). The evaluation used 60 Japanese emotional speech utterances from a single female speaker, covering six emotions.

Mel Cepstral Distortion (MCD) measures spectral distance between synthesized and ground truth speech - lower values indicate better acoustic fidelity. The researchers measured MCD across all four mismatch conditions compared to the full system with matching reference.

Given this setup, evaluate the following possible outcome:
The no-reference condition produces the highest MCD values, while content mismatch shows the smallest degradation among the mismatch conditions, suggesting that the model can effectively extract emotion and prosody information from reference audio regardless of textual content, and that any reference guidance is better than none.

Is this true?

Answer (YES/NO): NO